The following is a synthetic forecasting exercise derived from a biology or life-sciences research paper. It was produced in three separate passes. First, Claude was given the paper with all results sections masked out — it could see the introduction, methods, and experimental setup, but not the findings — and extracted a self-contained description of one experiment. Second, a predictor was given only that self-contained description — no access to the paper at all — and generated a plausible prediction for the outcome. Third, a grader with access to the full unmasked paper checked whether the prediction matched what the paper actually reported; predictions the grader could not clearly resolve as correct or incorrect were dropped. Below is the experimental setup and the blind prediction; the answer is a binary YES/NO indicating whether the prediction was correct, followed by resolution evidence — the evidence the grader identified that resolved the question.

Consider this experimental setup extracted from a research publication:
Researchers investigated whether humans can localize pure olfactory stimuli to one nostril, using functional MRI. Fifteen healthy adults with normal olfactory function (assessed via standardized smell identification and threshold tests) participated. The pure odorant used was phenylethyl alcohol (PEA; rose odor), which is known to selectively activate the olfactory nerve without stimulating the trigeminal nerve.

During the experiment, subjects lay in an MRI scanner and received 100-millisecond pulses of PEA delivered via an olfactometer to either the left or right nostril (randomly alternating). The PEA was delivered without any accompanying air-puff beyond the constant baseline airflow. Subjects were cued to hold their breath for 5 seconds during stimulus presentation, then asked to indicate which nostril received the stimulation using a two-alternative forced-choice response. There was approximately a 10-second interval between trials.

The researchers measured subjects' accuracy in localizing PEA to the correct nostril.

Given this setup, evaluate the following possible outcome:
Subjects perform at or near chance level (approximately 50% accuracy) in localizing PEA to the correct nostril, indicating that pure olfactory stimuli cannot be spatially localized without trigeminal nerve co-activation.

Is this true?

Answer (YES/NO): YES